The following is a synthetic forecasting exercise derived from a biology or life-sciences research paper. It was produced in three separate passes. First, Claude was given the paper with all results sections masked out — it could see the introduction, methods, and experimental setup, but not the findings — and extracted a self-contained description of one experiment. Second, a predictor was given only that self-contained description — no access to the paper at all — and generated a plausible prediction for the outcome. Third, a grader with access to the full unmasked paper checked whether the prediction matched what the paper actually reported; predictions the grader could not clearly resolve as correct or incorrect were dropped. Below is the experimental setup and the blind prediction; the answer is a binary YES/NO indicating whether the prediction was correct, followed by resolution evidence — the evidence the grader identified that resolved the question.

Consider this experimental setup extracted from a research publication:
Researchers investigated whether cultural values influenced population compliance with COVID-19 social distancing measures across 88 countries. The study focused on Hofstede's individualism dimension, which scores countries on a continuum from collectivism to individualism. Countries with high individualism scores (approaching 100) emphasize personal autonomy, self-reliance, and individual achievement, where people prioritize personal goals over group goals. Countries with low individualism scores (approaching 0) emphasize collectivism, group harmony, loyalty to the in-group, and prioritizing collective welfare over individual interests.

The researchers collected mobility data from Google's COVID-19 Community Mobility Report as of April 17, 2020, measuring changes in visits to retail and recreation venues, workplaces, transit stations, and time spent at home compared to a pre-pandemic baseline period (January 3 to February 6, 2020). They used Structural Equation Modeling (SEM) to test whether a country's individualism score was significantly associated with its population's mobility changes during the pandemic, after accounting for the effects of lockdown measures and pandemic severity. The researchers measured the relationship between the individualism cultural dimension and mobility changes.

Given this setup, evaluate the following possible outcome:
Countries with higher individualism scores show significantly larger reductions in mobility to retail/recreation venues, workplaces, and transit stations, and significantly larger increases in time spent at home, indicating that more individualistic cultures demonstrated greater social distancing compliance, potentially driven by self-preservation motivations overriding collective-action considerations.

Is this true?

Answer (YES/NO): NO